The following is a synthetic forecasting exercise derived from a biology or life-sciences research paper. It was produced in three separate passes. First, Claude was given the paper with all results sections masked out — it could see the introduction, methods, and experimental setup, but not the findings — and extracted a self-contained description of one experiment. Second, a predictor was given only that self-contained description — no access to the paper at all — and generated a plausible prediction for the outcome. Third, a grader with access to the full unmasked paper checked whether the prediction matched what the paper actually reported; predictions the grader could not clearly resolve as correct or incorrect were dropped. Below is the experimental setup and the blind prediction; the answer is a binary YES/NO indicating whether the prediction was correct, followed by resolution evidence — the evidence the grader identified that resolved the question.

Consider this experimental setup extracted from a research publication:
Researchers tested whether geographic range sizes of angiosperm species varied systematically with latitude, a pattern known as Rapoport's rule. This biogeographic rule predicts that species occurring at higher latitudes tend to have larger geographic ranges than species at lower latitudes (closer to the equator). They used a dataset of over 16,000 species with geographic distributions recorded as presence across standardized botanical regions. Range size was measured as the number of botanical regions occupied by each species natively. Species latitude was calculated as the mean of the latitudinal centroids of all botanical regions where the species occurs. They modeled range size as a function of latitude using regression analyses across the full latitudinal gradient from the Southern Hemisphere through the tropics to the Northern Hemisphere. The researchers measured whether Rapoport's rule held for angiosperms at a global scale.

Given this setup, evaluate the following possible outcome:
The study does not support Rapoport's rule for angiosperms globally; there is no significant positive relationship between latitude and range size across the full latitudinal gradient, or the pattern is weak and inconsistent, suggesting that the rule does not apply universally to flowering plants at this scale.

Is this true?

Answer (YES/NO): NO